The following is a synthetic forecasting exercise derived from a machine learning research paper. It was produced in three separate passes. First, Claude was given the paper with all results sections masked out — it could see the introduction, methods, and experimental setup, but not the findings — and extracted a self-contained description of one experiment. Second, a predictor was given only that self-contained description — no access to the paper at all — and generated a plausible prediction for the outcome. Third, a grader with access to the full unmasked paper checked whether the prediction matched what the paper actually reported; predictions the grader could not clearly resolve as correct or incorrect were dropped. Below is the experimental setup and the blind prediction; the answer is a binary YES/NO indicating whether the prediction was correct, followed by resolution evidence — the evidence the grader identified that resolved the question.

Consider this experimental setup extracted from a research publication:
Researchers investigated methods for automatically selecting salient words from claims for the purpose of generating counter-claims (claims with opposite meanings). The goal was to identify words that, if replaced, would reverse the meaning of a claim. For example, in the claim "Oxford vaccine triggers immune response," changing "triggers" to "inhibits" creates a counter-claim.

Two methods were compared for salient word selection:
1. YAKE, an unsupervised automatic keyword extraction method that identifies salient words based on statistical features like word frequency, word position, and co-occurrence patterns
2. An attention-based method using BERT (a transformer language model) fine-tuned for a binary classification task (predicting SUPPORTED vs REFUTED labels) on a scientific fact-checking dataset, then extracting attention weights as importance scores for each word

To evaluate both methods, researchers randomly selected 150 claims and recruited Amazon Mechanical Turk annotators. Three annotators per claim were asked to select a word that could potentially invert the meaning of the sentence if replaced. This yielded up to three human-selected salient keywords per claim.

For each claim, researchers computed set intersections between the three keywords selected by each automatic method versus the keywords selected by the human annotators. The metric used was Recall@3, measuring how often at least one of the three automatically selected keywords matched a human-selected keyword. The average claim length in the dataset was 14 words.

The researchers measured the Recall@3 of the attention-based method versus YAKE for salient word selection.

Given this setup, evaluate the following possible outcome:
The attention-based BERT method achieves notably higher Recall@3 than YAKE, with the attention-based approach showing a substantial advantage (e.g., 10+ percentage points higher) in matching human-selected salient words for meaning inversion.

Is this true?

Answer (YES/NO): YES